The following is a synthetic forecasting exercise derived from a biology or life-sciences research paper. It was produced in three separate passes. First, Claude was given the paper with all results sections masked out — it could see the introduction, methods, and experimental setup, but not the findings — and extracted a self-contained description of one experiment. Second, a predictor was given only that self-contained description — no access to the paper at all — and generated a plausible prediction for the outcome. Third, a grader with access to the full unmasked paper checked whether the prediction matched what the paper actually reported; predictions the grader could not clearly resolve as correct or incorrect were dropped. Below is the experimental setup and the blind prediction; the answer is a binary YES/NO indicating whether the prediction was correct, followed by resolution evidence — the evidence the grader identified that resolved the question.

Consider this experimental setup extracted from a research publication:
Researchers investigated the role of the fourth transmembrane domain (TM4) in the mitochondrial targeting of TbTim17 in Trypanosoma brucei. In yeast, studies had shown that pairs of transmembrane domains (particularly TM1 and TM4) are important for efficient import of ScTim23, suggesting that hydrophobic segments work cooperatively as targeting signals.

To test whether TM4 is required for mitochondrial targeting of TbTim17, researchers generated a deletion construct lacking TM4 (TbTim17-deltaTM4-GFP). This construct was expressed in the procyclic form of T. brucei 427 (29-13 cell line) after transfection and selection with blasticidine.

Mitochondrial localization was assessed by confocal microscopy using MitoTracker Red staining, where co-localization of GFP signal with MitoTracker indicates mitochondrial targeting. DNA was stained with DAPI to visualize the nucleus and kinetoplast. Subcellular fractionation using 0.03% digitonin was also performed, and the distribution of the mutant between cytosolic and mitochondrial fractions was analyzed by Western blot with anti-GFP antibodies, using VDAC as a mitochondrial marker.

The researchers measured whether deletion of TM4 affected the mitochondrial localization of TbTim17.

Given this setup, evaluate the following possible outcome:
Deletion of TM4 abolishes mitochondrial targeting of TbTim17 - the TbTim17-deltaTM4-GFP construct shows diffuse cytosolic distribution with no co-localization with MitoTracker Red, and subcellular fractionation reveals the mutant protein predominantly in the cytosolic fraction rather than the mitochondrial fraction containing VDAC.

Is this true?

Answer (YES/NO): YES